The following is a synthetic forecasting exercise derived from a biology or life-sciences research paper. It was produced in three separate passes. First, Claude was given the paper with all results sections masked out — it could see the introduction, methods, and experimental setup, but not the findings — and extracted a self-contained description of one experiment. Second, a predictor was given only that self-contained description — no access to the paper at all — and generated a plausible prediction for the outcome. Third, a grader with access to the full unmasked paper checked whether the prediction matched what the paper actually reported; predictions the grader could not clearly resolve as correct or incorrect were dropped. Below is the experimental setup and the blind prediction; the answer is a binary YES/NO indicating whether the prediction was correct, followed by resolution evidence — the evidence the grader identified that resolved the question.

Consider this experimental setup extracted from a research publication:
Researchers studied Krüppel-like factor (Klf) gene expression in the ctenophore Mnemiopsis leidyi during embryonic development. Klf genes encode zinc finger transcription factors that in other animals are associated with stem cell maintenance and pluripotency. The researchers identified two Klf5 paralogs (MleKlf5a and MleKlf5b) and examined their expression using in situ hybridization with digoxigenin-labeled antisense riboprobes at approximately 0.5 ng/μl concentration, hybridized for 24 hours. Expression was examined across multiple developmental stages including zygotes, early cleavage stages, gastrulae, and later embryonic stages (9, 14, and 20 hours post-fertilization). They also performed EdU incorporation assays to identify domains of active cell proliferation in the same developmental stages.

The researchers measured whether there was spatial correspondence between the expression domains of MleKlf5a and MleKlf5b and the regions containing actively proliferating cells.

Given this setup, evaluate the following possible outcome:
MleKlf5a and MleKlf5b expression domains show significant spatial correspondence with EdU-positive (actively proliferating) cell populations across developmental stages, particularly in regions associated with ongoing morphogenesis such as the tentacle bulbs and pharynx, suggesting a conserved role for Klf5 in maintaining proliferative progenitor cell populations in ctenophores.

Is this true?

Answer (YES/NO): YES